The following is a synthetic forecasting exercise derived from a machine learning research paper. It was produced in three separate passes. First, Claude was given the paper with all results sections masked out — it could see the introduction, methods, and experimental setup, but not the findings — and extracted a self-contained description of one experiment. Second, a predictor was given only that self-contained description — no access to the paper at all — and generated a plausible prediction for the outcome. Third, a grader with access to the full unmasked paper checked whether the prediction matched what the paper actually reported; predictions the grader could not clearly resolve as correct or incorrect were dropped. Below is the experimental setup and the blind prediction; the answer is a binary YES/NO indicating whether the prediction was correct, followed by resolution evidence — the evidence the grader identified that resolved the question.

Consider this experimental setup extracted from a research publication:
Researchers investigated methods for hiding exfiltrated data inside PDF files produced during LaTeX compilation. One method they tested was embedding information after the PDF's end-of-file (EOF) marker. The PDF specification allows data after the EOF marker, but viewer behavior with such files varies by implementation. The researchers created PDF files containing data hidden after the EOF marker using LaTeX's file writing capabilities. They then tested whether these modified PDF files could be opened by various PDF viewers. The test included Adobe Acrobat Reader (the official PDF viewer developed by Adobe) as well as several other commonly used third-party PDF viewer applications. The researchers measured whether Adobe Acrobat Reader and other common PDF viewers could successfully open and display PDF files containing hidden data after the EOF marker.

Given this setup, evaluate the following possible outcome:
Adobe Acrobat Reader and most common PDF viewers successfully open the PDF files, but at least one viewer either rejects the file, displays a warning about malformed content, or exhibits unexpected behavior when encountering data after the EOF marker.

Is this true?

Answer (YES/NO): NO